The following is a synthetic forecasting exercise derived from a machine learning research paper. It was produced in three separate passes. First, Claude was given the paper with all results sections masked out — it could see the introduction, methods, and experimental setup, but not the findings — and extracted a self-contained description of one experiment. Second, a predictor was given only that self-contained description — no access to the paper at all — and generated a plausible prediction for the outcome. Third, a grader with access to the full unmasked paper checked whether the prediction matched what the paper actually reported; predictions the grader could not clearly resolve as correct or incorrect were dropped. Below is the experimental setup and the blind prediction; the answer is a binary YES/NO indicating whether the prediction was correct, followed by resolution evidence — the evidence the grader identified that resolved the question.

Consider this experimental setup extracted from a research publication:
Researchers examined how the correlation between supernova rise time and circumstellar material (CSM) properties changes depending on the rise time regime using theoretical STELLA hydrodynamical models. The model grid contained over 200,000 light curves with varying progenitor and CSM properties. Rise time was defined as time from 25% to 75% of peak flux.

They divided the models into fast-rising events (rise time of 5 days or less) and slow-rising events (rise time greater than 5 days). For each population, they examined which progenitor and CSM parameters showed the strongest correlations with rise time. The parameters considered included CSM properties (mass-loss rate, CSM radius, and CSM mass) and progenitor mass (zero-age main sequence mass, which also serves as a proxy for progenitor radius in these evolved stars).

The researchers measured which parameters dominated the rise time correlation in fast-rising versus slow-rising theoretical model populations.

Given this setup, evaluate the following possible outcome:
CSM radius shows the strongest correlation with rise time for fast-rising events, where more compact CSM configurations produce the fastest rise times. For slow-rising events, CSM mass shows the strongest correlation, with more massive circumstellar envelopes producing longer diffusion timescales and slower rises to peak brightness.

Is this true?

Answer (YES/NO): NO